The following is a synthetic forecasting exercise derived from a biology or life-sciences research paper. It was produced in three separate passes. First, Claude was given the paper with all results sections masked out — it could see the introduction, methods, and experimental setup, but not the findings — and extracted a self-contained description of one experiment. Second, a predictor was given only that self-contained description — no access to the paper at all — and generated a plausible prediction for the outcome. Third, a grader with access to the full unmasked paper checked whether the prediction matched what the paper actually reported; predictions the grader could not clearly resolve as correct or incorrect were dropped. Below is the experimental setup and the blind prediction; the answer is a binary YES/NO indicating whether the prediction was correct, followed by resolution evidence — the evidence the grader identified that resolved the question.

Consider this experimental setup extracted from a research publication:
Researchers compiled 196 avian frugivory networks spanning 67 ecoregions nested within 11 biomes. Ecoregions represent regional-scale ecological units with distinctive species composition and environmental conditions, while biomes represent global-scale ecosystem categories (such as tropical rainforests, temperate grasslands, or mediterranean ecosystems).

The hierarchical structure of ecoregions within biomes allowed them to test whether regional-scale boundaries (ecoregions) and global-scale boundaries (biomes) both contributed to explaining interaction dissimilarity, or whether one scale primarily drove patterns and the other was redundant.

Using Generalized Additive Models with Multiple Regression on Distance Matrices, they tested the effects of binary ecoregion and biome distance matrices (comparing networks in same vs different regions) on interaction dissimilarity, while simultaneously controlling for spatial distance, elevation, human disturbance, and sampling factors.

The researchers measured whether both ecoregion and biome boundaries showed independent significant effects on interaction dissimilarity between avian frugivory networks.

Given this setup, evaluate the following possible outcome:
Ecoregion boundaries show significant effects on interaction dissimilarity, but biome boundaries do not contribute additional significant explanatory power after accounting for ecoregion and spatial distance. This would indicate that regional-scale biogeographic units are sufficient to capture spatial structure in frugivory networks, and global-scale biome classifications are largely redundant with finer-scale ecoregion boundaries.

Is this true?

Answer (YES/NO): NO